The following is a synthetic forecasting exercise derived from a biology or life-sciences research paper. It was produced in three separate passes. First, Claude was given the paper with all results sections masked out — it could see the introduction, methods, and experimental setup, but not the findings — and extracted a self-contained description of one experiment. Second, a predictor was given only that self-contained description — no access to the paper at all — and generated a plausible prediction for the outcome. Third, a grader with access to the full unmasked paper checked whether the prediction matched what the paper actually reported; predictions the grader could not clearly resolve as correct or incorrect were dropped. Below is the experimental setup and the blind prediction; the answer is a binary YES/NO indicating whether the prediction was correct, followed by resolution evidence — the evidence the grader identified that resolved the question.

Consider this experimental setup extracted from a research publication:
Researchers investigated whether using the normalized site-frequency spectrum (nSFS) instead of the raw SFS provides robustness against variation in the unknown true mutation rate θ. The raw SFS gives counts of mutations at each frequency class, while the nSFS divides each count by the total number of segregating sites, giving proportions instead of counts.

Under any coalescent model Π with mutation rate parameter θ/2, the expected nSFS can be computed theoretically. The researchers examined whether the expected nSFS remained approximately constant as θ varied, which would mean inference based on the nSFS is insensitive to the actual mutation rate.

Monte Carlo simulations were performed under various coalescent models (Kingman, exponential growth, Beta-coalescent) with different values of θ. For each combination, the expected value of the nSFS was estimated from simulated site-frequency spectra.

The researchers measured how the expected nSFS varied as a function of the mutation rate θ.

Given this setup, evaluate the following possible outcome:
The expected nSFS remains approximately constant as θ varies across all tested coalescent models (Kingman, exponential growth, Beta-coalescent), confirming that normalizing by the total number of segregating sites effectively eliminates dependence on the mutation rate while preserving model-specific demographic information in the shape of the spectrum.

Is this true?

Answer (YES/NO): NO